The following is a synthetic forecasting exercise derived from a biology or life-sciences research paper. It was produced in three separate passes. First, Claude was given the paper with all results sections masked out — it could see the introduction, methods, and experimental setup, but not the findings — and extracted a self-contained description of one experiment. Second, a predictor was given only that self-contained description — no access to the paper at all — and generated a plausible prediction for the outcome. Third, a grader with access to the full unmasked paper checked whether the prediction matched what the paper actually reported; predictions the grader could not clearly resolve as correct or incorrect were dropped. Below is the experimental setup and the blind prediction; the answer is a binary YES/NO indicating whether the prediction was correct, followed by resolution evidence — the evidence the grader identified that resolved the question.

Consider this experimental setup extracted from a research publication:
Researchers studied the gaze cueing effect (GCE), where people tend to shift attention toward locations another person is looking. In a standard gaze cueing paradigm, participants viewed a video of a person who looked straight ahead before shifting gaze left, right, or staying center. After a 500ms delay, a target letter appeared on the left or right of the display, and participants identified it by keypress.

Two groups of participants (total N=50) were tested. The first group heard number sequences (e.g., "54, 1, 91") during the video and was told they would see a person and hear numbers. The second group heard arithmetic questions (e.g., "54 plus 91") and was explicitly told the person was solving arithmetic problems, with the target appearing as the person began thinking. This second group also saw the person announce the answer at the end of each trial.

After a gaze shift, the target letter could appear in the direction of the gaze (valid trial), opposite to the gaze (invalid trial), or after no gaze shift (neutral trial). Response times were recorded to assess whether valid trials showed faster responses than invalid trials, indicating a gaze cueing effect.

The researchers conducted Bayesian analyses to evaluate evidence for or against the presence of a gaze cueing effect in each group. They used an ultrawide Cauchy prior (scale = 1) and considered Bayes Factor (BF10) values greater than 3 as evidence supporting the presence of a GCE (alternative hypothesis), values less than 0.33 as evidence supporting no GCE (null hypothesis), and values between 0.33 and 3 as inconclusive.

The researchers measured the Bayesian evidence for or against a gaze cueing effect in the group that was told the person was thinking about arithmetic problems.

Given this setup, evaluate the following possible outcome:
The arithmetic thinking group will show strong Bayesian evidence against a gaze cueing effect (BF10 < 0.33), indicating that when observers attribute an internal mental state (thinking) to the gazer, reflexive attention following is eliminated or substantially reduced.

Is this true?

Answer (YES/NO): YES